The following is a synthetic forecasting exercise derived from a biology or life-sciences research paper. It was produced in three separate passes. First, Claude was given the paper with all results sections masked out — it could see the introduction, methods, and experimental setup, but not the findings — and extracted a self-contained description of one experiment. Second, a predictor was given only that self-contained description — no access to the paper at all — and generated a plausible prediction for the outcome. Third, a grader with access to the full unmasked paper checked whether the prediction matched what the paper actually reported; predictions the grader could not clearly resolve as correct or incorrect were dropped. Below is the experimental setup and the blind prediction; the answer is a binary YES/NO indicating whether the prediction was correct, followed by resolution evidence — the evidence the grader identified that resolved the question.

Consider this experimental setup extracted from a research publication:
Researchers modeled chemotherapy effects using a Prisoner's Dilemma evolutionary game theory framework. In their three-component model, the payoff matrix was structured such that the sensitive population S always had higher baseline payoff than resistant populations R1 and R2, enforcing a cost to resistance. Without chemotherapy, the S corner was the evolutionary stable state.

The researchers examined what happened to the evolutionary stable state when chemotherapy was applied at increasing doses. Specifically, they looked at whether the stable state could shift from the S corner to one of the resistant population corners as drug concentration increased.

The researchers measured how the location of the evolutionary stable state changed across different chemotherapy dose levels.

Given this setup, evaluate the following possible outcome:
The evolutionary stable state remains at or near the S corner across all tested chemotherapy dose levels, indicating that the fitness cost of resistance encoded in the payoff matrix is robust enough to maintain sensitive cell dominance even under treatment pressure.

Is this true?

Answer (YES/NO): NO